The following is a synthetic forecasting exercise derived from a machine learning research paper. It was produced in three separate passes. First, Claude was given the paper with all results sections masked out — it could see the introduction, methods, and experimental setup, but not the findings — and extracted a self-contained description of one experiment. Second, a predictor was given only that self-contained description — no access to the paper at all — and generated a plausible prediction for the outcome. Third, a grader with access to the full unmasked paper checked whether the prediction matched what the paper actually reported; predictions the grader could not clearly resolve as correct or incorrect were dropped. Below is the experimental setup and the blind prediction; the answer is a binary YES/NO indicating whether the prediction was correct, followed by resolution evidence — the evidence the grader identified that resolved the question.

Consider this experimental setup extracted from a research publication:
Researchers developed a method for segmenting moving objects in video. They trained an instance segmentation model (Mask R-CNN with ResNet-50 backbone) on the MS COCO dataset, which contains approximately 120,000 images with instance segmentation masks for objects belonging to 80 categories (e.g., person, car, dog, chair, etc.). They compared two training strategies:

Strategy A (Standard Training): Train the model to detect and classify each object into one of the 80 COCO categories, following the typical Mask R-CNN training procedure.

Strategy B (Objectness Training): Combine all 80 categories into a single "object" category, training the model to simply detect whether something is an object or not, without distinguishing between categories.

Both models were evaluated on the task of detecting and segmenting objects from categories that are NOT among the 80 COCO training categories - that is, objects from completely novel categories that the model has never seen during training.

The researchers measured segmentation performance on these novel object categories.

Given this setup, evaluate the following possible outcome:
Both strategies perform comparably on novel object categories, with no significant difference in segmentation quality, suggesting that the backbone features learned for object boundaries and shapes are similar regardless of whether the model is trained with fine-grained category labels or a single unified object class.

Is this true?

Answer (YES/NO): NO